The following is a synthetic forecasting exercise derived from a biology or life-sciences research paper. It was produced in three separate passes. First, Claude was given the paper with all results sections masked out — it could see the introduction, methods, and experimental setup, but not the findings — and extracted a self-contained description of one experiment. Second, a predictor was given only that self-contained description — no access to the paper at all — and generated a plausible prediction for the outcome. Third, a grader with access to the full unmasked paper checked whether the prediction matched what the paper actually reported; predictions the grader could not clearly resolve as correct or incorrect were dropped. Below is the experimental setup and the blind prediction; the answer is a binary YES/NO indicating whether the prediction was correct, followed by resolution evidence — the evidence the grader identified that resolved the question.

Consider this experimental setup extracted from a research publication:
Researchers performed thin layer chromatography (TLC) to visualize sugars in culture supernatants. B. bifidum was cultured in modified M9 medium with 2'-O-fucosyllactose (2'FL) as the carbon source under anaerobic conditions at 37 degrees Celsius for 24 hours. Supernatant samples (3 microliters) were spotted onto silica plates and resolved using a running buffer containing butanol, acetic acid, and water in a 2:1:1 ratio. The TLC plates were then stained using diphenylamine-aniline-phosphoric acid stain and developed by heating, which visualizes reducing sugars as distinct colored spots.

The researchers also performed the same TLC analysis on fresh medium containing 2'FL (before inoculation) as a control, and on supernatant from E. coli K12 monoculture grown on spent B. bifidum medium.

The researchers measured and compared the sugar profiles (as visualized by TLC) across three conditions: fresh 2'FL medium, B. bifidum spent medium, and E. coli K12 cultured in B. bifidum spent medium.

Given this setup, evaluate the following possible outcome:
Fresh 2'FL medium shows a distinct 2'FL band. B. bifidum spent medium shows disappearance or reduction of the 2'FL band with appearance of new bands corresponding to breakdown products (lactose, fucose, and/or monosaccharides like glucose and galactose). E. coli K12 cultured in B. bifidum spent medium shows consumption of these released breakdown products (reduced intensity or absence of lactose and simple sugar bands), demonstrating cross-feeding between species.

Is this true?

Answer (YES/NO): YES